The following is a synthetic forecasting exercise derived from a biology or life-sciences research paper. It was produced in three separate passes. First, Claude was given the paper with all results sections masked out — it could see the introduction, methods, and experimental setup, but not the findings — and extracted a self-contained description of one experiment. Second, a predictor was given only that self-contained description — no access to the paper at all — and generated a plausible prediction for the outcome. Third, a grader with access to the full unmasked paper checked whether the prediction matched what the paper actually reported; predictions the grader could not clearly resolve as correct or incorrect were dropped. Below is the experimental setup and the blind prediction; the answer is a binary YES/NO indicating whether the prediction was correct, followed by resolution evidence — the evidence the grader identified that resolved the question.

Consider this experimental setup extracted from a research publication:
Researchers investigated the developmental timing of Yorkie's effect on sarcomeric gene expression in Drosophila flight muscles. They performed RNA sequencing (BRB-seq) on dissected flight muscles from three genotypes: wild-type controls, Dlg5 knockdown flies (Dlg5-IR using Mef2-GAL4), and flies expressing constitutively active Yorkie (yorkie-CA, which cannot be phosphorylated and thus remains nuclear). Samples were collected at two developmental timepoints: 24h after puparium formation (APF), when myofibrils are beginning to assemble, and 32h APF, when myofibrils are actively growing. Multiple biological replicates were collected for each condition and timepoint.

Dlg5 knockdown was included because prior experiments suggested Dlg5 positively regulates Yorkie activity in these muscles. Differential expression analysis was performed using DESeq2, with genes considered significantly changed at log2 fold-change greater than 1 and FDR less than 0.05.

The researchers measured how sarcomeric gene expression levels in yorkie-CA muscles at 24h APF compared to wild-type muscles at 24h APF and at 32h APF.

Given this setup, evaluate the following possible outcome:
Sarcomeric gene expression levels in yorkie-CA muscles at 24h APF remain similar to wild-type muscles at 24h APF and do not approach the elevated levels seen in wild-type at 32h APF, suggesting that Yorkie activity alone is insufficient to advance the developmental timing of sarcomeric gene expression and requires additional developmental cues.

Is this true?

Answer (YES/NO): YES